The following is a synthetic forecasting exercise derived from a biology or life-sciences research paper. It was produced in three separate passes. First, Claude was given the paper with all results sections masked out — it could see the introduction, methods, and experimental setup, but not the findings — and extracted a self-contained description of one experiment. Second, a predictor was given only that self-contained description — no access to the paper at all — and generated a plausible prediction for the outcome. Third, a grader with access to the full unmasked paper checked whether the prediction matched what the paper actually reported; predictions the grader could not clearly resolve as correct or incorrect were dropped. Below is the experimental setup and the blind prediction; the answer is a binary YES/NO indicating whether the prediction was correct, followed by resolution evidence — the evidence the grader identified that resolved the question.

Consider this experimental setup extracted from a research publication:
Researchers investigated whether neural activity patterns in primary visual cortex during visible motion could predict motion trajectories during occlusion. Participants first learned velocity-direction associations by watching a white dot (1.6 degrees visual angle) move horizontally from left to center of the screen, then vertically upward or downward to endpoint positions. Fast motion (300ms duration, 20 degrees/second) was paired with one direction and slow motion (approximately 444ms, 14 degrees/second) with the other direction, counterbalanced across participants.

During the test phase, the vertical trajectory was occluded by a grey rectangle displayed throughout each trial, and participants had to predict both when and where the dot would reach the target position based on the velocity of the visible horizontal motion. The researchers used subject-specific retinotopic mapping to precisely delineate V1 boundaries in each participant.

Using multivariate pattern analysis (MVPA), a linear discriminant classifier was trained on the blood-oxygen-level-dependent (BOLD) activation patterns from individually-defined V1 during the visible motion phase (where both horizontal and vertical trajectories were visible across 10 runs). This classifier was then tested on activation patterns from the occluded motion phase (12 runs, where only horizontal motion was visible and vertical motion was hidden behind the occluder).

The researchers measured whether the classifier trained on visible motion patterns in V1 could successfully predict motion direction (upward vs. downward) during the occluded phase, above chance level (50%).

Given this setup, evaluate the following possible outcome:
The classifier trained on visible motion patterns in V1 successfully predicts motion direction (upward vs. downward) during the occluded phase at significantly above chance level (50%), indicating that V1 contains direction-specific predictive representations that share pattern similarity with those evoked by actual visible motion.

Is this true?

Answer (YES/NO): YES